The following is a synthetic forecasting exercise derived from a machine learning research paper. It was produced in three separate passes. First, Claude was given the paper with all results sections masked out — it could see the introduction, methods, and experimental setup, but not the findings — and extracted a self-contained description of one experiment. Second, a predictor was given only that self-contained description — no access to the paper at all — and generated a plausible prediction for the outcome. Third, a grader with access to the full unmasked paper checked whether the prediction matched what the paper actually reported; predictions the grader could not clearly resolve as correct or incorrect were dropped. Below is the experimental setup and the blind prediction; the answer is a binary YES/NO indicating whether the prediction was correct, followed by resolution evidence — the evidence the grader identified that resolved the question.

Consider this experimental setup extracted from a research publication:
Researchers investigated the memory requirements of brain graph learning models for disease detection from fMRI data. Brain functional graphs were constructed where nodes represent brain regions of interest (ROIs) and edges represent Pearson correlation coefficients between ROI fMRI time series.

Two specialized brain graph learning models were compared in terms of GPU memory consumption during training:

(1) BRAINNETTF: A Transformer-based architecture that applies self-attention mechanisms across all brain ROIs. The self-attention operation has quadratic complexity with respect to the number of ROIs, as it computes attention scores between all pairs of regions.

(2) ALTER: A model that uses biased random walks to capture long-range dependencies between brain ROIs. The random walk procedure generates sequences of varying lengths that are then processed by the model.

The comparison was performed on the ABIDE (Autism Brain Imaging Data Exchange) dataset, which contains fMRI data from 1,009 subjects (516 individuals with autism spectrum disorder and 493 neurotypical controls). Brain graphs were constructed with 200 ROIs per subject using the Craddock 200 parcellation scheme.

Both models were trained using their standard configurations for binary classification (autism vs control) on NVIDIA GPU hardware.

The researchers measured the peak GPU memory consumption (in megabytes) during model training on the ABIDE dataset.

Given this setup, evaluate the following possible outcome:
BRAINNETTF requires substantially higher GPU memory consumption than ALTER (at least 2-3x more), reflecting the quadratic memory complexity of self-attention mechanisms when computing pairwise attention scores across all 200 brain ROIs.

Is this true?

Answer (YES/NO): NO